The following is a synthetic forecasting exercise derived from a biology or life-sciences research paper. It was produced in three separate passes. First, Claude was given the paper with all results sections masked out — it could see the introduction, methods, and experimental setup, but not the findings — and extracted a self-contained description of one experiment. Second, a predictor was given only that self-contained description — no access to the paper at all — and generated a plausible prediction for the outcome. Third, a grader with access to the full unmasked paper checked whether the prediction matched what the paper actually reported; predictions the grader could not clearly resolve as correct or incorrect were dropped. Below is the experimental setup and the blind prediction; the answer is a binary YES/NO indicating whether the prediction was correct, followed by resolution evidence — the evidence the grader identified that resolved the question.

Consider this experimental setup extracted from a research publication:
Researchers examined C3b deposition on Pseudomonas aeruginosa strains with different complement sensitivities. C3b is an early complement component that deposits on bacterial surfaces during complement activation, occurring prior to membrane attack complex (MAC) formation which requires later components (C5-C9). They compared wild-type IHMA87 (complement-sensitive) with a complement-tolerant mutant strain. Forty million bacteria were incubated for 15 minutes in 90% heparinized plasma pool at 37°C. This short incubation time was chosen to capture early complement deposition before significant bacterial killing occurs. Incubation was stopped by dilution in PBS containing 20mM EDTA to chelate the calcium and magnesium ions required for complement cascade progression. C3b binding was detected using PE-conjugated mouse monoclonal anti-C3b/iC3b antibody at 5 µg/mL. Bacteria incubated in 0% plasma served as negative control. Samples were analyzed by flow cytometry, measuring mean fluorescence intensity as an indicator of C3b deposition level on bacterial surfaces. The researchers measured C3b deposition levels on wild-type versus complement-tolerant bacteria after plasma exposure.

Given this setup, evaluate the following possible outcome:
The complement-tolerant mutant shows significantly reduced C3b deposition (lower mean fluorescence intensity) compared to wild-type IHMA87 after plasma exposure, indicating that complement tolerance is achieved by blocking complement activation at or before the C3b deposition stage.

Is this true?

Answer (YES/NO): NO